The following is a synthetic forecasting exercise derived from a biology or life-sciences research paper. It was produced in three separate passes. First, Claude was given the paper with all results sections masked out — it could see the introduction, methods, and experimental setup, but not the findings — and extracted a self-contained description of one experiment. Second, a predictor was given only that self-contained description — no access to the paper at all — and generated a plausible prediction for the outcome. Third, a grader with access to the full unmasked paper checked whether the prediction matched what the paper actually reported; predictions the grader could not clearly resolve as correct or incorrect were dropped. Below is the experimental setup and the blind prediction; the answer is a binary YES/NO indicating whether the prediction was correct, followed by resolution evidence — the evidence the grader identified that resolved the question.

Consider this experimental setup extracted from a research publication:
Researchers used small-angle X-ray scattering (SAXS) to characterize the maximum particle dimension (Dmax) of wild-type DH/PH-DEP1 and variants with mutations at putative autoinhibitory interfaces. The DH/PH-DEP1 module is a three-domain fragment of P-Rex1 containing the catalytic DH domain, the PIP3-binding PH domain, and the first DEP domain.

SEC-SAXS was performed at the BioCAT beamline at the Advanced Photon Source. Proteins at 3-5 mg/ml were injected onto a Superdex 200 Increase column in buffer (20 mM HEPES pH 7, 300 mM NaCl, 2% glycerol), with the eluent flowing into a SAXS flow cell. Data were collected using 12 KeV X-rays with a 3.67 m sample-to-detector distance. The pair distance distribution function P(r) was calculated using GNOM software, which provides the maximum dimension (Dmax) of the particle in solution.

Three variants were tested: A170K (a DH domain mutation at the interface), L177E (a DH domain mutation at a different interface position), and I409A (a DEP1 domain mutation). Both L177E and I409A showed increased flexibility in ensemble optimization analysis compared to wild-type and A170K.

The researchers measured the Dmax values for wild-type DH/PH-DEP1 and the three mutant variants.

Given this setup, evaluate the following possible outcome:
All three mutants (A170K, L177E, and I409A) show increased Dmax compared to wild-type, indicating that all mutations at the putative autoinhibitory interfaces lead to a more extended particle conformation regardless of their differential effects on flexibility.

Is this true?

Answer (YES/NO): NO